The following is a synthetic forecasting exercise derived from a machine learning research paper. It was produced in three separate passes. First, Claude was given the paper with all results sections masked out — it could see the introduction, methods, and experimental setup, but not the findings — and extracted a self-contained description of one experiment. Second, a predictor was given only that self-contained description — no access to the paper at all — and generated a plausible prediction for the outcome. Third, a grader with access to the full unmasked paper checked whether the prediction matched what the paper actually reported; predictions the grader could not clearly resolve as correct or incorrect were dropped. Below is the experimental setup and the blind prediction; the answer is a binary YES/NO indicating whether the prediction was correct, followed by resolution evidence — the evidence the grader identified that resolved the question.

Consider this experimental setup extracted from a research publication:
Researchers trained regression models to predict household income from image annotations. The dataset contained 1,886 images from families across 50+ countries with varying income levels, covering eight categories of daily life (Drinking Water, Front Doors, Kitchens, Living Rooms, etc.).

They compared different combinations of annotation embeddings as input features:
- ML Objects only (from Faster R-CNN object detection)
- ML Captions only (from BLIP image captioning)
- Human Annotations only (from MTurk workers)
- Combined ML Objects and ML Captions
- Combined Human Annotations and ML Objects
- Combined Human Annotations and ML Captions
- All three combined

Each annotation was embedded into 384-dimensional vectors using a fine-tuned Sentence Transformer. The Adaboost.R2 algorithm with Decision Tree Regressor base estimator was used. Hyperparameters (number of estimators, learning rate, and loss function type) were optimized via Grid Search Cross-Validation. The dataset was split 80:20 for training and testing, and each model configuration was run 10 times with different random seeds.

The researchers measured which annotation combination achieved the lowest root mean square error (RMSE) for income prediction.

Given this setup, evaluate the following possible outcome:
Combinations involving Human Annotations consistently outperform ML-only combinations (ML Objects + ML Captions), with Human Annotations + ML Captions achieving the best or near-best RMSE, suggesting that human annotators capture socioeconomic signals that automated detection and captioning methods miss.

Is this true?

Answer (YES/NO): NO